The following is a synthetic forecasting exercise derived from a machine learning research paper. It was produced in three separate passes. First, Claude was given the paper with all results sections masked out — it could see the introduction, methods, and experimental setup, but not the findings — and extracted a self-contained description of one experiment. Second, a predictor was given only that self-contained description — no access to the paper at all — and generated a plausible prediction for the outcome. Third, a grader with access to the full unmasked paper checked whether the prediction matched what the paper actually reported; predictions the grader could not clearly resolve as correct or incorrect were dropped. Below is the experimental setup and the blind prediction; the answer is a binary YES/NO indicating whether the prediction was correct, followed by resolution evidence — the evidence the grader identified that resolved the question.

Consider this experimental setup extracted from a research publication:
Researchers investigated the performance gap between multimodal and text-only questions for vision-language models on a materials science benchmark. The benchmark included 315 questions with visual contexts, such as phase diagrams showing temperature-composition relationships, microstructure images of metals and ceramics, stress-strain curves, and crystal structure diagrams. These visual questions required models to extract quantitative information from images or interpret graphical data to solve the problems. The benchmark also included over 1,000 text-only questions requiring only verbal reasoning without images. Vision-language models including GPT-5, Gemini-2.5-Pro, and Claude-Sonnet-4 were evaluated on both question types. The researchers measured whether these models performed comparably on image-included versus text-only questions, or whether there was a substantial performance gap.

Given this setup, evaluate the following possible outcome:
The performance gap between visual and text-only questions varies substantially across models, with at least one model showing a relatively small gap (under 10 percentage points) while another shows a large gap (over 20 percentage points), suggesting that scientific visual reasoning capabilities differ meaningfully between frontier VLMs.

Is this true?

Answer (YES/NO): NO